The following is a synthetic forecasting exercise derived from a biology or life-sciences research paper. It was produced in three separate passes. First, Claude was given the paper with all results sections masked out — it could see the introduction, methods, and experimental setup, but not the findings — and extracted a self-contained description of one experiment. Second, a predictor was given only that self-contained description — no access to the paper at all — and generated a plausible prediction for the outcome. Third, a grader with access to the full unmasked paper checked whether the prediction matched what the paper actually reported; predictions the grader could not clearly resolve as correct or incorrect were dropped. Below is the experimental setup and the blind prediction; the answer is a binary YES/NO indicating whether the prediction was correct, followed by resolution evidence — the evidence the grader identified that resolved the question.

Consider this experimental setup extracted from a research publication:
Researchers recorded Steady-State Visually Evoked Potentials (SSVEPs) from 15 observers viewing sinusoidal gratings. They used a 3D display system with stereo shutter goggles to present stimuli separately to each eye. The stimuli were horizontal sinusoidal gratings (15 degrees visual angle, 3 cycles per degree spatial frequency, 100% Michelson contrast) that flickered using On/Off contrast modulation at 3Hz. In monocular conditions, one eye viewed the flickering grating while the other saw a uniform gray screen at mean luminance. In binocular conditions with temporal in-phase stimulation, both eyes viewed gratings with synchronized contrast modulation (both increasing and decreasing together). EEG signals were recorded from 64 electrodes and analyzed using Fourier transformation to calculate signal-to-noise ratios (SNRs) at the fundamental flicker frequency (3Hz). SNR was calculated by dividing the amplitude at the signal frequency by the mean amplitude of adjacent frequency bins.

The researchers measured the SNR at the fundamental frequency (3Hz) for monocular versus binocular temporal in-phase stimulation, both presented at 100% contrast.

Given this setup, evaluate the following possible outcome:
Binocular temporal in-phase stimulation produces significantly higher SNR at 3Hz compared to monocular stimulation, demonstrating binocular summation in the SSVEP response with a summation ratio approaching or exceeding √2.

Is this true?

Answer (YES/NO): NO